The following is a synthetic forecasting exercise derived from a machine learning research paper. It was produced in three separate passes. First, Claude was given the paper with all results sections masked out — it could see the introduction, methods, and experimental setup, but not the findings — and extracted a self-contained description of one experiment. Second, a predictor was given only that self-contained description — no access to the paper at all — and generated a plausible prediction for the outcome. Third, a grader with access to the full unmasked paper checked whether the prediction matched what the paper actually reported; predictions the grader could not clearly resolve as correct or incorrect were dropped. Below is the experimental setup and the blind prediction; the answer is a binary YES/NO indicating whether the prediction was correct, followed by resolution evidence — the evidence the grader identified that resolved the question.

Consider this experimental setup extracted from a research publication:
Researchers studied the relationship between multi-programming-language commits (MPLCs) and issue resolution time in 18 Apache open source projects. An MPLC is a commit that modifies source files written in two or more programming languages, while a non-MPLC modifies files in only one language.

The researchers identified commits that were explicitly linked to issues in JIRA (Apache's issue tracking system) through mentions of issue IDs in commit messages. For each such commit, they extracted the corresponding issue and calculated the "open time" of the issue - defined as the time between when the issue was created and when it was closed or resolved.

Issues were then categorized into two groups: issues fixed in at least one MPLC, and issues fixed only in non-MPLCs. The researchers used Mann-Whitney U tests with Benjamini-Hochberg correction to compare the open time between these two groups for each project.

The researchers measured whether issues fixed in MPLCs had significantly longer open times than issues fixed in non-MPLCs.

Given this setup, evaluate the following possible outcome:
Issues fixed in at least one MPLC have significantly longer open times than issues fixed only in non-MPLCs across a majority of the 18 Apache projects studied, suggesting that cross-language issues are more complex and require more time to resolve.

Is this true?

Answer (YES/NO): YES